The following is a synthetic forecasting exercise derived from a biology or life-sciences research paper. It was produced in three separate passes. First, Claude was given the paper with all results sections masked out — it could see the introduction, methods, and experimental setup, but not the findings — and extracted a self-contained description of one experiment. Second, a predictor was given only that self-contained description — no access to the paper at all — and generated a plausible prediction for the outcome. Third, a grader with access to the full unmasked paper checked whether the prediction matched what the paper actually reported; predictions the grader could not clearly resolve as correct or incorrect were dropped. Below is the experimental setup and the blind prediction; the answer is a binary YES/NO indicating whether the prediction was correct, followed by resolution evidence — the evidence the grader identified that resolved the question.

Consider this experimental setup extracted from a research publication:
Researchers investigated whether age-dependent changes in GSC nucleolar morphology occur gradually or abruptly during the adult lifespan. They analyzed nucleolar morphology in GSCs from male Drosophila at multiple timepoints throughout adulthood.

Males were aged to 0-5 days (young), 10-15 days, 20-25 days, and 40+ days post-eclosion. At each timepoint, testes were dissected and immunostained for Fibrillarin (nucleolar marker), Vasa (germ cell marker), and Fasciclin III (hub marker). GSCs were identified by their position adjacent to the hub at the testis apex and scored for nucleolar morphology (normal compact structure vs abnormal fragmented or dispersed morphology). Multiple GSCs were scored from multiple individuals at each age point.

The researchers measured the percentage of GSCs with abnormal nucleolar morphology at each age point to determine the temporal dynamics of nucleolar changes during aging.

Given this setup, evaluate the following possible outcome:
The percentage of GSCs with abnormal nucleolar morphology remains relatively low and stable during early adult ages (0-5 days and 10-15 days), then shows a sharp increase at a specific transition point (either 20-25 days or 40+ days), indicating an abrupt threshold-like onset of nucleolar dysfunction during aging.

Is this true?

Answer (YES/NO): NO